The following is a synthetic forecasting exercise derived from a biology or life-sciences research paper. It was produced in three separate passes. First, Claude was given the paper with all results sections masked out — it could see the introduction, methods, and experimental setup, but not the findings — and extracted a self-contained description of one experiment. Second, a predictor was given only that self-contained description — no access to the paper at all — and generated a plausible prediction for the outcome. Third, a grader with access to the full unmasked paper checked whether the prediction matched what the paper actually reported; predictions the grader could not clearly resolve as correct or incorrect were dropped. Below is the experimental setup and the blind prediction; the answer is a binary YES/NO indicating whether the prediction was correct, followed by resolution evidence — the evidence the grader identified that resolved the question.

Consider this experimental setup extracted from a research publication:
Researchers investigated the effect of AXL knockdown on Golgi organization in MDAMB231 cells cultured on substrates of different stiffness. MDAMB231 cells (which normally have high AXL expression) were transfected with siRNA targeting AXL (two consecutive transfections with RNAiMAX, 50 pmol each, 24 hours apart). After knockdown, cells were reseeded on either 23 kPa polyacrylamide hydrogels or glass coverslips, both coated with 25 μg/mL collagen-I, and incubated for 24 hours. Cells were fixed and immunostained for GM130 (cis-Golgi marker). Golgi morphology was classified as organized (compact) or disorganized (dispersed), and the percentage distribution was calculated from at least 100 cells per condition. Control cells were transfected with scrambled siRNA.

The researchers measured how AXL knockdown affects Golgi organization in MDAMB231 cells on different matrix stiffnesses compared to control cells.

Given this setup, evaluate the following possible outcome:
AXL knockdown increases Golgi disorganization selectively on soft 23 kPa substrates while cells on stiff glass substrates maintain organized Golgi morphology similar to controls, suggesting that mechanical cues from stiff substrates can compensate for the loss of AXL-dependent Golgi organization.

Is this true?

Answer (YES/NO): NO